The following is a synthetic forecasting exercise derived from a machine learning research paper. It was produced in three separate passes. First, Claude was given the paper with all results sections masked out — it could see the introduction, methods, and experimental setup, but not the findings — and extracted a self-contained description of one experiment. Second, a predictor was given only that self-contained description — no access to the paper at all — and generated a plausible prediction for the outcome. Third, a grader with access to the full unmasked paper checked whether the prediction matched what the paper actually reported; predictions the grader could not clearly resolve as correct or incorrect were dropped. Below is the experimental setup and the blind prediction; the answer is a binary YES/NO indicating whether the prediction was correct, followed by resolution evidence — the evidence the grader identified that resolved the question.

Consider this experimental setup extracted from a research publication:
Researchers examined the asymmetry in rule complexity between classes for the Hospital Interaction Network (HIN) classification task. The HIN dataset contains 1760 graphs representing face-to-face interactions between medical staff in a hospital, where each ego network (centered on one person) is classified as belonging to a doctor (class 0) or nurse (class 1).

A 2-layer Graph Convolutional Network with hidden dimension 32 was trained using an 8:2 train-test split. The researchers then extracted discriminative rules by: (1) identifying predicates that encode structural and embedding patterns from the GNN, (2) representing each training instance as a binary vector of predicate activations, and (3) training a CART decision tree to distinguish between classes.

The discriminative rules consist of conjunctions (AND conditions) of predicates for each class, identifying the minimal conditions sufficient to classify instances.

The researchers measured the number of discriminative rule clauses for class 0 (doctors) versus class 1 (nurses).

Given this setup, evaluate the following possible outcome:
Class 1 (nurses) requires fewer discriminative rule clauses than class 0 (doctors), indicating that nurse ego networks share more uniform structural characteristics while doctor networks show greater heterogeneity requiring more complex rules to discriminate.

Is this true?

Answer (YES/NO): YES